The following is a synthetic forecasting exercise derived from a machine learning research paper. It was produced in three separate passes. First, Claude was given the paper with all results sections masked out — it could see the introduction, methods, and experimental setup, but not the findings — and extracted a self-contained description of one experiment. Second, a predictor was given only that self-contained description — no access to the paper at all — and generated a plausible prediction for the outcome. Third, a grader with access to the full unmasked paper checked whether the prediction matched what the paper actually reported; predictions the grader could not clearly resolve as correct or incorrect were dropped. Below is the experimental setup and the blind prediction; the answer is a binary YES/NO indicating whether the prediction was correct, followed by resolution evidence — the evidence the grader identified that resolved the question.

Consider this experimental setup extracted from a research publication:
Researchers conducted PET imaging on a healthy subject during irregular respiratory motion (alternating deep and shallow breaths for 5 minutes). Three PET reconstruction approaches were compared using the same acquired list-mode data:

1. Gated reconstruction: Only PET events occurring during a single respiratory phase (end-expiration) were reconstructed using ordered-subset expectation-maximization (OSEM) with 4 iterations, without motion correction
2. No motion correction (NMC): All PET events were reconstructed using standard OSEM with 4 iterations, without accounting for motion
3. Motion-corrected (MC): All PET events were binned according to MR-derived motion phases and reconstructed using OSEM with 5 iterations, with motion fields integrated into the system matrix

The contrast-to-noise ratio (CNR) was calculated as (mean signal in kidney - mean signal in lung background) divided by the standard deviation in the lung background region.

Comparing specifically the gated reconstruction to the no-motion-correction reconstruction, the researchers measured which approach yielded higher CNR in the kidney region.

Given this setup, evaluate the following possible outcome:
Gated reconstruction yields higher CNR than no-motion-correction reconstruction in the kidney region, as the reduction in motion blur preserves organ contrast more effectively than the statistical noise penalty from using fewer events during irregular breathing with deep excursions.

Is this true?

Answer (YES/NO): NO